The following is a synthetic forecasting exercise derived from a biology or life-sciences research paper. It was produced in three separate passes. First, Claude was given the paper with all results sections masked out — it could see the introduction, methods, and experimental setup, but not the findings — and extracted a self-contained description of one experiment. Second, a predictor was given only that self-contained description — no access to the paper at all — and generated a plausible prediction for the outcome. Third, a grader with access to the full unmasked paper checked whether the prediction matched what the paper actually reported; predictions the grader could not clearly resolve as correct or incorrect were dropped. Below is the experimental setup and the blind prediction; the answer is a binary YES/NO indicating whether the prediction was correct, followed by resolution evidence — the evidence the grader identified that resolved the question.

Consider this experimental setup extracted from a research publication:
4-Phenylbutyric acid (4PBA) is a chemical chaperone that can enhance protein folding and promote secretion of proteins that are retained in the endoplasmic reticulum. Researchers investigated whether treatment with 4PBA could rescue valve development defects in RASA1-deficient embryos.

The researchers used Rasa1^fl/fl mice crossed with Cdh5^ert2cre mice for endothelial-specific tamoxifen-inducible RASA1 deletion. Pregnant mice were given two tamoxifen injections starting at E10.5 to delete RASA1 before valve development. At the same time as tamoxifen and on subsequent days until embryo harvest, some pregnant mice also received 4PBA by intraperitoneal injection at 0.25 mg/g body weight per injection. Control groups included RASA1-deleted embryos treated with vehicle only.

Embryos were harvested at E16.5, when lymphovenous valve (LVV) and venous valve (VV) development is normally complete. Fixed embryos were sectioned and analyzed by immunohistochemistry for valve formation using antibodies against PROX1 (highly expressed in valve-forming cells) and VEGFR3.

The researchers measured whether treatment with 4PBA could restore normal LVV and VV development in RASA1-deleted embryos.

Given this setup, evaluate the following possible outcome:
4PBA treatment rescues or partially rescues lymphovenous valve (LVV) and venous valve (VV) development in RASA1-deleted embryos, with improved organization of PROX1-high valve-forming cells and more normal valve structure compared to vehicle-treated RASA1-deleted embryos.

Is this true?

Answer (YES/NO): YES